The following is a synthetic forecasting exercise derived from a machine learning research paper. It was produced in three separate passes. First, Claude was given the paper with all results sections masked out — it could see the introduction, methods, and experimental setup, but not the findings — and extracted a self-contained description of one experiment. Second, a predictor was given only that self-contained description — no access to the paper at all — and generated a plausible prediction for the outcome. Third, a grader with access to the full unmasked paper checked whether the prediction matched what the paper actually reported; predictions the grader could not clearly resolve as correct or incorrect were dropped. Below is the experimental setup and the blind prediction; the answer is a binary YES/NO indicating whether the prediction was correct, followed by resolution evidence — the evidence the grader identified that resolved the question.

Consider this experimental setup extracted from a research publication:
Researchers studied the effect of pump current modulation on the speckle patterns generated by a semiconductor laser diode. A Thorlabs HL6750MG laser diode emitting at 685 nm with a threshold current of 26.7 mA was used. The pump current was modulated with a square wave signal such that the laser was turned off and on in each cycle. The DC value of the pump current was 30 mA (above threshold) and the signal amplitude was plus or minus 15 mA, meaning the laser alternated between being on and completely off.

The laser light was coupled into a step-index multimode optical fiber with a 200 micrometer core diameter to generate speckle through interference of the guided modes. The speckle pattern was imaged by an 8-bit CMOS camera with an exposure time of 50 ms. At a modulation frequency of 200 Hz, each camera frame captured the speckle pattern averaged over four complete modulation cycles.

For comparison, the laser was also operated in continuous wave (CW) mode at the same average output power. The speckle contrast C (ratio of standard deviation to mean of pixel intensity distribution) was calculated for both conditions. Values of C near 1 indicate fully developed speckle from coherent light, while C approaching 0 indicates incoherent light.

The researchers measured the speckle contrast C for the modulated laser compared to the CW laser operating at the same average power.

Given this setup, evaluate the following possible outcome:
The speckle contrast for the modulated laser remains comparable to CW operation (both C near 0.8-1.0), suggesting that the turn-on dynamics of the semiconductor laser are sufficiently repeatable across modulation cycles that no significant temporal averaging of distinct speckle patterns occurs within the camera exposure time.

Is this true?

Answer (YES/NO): NO